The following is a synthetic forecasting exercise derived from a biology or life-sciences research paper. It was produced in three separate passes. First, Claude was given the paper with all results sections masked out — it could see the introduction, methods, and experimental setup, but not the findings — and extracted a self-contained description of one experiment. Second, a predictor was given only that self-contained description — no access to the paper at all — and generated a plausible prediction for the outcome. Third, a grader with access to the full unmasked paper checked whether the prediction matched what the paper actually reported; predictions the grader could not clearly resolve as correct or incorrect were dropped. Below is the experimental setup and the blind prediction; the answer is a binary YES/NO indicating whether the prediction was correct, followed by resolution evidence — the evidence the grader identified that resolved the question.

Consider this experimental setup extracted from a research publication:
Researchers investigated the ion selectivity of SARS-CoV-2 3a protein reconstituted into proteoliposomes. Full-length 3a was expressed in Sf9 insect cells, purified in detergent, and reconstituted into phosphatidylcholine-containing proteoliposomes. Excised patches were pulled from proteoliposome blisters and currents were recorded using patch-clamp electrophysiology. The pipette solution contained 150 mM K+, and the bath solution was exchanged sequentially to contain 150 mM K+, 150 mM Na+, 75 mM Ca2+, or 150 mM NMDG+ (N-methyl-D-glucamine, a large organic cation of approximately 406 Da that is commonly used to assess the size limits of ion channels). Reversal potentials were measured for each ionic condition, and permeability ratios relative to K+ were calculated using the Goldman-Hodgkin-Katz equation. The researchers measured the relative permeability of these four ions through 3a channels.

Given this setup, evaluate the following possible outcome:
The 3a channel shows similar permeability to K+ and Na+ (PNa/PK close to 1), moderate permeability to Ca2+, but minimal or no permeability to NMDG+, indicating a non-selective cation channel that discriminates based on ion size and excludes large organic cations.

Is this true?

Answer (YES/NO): NO